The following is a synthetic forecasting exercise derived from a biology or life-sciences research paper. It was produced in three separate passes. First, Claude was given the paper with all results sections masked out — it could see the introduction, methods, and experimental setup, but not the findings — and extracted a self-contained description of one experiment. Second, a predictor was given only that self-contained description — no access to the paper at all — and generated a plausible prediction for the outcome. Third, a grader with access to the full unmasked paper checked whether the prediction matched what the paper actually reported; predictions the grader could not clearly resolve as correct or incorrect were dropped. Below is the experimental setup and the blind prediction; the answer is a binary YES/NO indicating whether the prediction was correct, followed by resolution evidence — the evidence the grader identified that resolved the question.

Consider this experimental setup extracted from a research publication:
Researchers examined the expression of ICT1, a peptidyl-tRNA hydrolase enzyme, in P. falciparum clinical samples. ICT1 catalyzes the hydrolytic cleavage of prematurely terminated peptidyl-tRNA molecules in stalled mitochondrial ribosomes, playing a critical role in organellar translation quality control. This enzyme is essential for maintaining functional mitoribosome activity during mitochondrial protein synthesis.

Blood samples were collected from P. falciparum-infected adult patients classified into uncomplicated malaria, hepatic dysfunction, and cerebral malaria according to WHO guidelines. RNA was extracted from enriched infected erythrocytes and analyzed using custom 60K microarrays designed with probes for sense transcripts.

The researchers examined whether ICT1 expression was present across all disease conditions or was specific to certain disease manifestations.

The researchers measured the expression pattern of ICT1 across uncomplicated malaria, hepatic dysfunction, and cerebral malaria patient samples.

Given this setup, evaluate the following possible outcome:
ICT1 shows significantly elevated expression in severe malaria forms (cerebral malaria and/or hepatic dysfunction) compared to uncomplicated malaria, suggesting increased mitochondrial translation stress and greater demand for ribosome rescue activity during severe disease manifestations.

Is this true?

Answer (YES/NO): NO